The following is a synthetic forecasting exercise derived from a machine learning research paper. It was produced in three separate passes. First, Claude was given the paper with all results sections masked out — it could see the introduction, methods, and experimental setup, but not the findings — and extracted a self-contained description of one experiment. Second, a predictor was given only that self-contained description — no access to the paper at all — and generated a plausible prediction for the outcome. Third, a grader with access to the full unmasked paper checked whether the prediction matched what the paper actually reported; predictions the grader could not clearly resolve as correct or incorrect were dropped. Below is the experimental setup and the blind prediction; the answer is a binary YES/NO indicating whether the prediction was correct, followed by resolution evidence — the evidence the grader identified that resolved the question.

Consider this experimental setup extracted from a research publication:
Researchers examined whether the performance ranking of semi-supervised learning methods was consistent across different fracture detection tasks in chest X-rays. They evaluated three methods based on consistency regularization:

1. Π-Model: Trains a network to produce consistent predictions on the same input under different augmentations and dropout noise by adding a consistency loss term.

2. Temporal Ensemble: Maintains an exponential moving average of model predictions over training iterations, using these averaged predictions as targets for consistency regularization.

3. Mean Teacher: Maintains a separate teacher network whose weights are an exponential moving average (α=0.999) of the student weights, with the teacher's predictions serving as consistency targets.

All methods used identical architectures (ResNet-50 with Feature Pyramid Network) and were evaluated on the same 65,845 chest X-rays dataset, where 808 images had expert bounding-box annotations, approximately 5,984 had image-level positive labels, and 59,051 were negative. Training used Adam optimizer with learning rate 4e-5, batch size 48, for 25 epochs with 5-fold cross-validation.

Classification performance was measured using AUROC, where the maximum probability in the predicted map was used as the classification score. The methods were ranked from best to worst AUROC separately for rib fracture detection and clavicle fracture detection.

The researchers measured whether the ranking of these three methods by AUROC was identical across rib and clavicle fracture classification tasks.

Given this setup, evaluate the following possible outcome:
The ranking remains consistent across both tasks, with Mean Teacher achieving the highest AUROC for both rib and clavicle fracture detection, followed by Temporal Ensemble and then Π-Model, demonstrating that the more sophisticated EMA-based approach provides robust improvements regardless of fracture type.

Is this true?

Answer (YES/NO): NO